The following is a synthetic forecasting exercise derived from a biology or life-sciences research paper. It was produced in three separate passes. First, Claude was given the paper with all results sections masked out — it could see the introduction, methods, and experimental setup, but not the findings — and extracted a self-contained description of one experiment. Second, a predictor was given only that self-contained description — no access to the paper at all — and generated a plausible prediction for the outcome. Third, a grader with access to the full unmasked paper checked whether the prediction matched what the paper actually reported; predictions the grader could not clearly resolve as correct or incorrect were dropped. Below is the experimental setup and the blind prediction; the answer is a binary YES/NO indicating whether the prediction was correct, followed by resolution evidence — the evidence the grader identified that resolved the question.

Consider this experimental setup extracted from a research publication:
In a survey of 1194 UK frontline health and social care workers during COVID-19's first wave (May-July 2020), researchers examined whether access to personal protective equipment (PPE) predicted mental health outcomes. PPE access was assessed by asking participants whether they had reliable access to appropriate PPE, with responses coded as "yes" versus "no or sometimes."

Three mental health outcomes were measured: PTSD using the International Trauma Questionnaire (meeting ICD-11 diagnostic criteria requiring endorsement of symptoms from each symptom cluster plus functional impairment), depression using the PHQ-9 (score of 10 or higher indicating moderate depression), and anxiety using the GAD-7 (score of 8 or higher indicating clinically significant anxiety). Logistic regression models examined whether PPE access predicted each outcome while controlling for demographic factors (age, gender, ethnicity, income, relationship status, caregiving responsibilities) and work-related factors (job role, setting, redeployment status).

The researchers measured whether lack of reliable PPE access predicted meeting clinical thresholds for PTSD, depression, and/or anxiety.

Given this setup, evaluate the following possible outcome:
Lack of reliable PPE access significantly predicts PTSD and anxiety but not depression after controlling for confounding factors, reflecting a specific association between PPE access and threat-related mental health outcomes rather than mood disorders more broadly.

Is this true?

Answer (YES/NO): NO